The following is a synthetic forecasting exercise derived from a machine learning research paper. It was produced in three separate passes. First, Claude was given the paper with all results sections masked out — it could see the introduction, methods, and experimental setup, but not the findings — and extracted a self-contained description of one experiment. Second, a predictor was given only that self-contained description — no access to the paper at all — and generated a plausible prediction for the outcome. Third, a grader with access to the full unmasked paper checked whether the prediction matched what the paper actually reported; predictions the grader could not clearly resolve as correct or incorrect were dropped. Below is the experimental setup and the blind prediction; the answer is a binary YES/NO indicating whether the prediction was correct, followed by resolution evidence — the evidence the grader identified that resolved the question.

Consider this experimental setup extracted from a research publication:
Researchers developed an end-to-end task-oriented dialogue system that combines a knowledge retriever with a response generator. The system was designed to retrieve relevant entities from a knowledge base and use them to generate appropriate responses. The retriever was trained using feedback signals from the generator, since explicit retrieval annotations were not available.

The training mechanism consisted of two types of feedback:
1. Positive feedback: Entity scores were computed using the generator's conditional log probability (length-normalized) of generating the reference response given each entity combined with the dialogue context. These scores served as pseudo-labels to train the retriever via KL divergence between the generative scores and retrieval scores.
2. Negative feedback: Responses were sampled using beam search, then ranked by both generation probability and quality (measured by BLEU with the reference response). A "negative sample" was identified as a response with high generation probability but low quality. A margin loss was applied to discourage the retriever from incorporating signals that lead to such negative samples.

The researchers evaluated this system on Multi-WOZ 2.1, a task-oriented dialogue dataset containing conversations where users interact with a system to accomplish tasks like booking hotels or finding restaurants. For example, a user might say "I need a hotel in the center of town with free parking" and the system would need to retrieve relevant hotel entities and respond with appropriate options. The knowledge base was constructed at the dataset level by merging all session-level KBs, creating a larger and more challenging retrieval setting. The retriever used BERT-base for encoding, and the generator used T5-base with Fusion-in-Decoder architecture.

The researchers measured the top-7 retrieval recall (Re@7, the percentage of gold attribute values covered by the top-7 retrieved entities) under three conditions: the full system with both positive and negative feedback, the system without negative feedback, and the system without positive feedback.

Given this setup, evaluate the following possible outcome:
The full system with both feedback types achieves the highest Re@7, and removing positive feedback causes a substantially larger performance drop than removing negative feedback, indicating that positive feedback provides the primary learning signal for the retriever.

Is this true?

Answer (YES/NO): YES